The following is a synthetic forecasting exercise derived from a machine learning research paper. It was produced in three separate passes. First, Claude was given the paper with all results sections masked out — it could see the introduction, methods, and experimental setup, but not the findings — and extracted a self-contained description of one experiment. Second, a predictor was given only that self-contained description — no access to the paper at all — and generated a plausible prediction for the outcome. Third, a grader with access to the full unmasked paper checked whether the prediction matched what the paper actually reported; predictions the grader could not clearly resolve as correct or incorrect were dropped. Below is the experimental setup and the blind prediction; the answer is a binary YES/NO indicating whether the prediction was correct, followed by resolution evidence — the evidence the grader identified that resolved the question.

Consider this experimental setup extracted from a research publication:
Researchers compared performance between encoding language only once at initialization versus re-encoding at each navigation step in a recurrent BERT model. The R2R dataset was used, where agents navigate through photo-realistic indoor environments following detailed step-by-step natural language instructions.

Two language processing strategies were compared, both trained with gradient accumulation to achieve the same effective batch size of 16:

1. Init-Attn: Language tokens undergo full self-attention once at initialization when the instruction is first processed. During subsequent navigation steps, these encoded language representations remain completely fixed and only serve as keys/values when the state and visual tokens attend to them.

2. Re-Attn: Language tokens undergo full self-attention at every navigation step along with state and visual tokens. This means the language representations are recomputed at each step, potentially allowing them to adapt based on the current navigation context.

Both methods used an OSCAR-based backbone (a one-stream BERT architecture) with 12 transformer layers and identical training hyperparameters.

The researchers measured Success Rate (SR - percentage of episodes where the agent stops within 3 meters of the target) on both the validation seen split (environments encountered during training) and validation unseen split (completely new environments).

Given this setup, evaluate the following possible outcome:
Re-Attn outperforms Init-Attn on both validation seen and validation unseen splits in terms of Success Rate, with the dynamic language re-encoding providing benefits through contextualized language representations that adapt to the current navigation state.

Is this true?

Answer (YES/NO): NO